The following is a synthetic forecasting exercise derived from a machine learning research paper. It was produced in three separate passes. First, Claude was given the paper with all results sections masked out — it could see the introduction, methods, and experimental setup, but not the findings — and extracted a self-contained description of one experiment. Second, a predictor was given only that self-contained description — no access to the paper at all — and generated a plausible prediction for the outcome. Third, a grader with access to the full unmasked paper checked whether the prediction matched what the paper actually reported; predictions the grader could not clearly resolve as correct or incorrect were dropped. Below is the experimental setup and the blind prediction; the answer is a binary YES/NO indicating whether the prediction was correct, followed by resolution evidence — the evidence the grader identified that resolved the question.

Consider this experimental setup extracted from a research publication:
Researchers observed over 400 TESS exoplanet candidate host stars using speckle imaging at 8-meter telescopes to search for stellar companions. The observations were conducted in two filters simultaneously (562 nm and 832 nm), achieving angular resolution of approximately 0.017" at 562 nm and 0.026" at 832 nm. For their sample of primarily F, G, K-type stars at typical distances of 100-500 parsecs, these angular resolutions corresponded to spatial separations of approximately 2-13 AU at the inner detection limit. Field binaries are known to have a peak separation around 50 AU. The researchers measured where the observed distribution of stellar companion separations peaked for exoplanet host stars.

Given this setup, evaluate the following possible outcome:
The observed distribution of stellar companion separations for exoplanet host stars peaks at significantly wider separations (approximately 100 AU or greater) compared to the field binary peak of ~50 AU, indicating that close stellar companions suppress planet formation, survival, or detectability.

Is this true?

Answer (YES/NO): YES